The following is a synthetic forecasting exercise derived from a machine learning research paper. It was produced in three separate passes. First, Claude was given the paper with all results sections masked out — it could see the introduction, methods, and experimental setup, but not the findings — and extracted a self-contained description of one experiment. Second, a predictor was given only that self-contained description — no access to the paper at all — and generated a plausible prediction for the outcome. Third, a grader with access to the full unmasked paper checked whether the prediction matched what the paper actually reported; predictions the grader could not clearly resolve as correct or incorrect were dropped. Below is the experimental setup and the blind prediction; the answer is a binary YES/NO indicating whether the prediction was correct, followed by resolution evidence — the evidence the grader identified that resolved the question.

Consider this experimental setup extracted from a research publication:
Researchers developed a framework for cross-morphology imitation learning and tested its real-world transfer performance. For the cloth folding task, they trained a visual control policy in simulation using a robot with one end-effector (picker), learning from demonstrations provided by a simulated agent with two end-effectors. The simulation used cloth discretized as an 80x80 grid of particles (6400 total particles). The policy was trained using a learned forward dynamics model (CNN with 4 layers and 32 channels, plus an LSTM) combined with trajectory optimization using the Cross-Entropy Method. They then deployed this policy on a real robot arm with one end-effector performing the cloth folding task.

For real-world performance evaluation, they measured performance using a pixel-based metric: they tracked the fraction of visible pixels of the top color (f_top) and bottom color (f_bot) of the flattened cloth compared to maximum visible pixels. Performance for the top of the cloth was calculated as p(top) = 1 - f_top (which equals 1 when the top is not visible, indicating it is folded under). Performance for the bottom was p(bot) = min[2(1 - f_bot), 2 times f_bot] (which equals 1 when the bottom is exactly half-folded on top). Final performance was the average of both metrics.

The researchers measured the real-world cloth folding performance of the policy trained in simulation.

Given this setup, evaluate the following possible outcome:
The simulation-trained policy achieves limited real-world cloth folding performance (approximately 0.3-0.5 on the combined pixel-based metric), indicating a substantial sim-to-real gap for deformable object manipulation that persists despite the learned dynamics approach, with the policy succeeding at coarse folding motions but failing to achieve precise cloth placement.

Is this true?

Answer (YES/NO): NO